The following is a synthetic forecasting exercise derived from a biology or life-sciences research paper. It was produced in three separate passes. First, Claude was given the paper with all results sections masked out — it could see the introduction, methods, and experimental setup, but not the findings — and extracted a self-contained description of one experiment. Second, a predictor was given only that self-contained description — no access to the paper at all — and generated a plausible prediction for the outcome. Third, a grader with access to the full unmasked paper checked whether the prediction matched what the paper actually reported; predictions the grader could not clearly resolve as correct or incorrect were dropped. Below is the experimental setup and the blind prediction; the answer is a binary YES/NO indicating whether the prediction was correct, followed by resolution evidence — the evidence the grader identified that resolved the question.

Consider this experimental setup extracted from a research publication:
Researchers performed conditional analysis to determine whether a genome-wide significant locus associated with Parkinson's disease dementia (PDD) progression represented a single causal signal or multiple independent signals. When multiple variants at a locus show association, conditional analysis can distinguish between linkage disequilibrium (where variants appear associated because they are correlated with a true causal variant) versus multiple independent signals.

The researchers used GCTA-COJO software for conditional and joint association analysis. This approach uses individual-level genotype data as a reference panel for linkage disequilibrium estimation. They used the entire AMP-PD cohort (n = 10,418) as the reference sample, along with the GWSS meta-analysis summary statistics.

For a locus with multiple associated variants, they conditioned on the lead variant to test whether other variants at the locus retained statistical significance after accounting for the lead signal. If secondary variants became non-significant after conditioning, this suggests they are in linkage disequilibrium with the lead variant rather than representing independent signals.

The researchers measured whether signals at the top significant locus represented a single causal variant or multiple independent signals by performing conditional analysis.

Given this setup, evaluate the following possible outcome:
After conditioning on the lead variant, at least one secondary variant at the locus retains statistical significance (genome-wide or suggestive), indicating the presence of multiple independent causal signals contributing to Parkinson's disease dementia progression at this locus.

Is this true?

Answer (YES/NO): NO